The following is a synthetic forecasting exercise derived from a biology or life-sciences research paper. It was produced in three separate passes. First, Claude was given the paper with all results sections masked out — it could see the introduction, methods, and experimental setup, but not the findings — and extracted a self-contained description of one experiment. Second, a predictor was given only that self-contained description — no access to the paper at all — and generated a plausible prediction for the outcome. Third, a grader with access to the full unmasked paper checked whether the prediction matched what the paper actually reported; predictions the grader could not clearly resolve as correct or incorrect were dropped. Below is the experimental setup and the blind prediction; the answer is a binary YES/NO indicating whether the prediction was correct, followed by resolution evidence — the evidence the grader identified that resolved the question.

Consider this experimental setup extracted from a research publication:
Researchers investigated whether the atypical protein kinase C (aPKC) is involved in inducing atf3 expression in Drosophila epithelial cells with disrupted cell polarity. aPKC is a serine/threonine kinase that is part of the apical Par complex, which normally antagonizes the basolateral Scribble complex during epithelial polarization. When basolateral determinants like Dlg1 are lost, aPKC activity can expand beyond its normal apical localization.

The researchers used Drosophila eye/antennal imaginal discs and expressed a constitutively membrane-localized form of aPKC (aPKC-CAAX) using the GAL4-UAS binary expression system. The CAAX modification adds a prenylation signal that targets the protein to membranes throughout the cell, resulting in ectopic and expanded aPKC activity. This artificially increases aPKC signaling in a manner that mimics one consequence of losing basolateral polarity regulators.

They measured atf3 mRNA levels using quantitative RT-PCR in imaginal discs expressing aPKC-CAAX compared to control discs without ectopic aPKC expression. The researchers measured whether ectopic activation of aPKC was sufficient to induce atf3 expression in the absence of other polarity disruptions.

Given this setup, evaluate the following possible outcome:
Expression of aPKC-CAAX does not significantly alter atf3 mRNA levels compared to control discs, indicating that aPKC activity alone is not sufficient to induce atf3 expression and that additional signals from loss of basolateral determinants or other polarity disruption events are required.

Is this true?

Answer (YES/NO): NO